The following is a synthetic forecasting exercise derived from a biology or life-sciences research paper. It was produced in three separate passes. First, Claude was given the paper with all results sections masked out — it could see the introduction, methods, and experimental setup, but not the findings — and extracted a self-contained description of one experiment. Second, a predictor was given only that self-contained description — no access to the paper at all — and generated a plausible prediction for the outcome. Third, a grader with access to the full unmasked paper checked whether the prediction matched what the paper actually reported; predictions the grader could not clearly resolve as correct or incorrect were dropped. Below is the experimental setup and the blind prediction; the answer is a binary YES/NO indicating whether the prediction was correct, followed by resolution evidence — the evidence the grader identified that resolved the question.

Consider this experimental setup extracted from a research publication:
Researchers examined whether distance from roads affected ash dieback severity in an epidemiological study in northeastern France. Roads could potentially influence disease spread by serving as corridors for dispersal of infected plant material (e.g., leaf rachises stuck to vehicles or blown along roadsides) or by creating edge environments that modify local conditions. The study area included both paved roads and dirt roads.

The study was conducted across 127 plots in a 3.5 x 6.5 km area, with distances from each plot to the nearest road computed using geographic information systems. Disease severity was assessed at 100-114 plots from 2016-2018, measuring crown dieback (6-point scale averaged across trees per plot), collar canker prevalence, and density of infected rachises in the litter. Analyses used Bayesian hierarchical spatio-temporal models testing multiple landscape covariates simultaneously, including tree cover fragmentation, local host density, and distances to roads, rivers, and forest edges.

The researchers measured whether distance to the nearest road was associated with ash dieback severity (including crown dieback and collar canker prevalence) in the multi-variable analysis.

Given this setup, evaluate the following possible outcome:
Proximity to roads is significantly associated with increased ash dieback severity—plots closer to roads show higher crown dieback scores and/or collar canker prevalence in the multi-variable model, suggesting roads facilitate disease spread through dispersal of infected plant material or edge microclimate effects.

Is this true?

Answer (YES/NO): NO